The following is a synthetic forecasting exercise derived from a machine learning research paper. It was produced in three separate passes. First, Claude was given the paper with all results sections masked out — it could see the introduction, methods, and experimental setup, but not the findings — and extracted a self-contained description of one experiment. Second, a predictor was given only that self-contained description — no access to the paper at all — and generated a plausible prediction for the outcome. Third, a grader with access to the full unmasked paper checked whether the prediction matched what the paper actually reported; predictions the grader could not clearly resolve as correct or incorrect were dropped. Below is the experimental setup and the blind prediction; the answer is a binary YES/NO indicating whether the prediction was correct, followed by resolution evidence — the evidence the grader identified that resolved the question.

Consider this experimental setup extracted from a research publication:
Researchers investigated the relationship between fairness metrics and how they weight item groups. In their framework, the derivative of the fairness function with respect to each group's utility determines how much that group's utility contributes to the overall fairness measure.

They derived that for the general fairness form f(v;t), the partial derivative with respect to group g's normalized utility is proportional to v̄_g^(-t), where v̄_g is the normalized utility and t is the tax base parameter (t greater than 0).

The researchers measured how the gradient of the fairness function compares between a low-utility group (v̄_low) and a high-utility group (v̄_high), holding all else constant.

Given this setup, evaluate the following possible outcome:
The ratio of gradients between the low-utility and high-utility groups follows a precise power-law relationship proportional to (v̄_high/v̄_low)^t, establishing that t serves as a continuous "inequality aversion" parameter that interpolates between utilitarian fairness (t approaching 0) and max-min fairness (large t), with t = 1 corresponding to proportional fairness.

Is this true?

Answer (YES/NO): NO